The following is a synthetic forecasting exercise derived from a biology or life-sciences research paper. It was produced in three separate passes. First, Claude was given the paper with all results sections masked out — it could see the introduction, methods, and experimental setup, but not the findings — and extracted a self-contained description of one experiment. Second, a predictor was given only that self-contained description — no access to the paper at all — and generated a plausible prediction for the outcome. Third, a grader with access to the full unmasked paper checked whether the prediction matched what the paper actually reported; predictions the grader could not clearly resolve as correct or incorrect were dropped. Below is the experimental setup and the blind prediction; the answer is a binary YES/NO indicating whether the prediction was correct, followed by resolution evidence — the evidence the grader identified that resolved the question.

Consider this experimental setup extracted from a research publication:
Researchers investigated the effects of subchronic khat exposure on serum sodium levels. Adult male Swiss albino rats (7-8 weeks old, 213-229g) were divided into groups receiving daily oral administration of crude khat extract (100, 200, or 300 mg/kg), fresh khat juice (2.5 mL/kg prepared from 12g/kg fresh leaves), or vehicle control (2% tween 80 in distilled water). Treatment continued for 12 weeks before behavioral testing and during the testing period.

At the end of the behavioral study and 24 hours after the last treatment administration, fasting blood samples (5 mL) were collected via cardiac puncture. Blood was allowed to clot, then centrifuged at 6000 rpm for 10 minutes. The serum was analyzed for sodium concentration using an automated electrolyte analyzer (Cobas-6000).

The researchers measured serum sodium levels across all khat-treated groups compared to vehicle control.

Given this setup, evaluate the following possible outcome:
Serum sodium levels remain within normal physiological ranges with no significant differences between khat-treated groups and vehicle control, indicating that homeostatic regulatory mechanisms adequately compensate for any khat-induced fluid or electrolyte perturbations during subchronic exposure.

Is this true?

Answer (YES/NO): NO